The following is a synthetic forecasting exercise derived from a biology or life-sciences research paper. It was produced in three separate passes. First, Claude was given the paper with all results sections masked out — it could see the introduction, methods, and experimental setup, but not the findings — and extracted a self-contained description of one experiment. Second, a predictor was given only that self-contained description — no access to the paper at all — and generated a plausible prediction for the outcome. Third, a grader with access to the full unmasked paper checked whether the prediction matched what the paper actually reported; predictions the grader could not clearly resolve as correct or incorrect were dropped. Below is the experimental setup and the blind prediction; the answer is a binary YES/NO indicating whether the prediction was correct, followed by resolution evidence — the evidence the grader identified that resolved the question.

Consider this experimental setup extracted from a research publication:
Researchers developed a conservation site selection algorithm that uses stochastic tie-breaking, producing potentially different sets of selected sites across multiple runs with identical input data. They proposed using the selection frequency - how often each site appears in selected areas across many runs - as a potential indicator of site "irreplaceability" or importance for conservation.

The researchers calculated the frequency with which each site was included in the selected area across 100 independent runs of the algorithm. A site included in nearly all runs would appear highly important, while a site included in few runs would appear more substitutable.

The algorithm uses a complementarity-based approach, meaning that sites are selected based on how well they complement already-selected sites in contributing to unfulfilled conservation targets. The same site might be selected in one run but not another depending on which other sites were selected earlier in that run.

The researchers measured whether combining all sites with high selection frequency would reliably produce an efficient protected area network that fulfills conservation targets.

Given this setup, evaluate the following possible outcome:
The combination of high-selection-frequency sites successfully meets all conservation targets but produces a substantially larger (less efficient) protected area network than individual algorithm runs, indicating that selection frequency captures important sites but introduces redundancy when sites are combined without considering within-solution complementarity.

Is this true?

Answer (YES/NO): NO